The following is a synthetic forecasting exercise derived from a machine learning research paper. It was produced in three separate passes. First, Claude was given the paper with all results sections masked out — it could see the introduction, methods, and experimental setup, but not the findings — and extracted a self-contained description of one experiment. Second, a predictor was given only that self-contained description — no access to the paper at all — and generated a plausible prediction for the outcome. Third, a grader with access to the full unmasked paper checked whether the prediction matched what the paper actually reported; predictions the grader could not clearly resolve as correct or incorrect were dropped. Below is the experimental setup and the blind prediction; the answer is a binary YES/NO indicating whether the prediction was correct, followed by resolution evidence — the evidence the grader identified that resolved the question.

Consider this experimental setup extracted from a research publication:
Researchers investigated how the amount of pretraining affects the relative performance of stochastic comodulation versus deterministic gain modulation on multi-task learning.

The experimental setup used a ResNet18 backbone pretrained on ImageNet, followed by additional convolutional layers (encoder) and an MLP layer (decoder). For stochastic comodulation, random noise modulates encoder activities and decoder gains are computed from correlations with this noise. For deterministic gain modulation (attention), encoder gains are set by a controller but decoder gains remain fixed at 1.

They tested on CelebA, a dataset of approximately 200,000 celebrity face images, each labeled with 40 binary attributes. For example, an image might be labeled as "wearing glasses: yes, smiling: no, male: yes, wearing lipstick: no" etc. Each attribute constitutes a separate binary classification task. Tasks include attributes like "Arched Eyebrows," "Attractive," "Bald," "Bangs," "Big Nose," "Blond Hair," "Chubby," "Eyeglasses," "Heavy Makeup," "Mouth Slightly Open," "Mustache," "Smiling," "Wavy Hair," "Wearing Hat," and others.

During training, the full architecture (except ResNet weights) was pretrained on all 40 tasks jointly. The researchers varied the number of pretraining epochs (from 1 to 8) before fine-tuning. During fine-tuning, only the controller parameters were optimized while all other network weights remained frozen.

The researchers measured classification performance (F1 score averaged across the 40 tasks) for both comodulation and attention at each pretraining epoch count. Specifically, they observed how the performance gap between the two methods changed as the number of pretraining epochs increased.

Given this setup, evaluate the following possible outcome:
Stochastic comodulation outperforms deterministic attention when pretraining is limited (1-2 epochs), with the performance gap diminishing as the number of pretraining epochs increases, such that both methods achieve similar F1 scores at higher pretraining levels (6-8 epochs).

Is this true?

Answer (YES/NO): NO